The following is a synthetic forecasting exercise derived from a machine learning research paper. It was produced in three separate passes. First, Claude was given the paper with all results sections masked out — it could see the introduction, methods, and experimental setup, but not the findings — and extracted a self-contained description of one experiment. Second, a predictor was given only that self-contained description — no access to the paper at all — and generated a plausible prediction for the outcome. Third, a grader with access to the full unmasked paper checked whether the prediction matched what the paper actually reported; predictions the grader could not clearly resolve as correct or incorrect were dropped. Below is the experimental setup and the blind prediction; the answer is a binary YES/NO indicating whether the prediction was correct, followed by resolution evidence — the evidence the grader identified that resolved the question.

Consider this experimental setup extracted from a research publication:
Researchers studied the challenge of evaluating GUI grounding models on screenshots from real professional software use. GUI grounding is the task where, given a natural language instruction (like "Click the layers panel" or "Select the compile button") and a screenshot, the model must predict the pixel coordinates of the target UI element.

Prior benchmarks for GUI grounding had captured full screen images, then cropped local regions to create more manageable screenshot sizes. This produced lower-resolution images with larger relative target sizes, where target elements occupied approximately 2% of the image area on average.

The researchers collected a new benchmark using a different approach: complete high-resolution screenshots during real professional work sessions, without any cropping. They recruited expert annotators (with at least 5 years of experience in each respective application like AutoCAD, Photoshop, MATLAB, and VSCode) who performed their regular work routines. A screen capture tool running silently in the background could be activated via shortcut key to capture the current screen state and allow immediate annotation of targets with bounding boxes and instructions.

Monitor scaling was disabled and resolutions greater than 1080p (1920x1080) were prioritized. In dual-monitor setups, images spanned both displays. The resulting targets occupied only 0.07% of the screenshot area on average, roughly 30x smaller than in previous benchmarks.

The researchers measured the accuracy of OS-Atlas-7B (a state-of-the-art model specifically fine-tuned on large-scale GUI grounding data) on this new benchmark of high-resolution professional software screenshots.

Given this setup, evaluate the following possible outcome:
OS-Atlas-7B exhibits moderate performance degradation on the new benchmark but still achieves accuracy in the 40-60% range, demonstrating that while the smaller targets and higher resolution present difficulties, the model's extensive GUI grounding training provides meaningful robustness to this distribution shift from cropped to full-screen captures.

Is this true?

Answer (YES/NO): NO